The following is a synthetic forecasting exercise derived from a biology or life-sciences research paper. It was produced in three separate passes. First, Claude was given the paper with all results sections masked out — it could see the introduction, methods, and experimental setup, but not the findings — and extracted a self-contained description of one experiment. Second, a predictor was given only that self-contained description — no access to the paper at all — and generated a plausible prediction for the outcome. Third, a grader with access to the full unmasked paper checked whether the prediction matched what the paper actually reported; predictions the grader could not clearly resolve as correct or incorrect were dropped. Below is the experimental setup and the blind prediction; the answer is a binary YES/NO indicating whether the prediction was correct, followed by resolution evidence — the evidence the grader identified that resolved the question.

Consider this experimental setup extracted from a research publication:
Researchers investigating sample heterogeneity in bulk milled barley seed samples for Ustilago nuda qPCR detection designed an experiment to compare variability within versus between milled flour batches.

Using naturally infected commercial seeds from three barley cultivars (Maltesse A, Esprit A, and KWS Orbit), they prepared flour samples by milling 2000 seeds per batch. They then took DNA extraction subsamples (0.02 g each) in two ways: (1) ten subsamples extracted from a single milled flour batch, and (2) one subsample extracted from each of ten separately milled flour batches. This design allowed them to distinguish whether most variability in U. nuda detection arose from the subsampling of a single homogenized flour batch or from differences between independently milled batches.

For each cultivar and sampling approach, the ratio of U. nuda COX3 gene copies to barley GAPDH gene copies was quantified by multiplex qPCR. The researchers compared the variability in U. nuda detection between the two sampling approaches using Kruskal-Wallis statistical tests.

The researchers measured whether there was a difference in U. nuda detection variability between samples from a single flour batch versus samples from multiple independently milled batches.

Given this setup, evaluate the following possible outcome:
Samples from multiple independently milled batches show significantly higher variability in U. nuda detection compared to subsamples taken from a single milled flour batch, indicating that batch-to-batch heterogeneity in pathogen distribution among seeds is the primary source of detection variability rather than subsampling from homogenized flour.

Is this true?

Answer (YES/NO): NO